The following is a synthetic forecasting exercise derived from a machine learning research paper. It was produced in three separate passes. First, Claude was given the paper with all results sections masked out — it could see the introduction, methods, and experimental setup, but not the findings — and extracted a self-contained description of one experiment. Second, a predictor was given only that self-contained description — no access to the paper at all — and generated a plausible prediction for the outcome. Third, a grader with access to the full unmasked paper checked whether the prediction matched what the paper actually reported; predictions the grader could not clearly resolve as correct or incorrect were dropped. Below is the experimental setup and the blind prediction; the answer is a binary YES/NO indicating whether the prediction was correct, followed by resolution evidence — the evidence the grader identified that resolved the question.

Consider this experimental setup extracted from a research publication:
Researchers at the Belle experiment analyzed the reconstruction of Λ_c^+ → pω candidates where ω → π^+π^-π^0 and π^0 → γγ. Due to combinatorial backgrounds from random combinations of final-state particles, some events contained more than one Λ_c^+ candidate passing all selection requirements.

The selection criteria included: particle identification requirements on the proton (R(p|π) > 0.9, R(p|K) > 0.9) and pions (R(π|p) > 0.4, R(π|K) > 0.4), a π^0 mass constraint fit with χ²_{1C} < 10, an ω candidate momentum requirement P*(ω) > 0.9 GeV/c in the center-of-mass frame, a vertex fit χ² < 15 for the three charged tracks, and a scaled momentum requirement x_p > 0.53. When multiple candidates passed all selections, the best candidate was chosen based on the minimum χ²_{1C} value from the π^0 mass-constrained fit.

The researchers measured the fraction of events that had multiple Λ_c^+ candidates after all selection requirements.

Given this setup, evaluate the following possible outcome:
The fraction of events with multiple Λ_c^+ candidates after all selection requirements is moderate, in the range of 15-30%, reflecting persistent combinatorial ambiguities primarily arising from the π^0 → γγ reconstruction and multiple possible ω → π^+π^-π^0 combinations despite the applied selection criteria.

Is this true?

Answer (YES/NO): NO